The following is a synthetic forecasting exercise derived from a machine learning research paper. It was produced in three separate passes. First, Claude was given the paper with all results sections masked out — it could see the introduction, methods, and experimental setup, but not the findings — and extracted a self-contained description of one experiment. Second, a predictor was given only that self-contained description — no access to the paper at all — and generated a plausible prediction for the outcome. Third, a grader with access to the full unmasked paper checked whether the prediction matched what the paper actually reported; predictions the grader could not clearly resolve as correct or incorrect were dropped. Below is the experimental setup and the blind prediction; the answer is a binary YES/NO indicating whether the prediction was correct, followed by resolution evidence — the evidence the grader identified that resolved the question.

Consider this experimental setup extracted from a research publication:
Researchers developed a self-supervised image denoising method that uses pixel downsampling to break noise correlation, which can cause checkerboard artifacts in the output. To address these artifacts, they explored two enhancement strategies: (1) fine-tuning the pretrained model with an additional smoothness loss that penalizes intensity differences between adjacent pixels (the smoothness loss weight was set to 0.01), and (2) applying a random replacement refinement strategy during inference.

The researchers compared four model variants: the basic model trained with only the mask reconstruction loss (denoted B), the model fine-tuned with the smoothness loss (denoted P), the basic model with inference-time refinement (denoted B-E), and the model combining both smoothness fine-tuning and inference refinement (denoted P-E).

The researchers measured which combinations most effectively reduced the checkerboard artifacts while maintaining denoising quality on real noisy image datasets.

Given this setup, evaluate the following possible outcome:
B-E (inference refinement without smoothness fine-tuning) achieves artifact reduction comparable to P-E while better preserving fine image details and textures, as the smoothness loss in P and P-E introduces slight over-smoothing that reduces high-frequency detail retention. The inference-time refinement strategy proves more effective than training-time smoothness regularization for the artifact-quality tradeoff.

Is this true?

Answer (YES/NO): NO